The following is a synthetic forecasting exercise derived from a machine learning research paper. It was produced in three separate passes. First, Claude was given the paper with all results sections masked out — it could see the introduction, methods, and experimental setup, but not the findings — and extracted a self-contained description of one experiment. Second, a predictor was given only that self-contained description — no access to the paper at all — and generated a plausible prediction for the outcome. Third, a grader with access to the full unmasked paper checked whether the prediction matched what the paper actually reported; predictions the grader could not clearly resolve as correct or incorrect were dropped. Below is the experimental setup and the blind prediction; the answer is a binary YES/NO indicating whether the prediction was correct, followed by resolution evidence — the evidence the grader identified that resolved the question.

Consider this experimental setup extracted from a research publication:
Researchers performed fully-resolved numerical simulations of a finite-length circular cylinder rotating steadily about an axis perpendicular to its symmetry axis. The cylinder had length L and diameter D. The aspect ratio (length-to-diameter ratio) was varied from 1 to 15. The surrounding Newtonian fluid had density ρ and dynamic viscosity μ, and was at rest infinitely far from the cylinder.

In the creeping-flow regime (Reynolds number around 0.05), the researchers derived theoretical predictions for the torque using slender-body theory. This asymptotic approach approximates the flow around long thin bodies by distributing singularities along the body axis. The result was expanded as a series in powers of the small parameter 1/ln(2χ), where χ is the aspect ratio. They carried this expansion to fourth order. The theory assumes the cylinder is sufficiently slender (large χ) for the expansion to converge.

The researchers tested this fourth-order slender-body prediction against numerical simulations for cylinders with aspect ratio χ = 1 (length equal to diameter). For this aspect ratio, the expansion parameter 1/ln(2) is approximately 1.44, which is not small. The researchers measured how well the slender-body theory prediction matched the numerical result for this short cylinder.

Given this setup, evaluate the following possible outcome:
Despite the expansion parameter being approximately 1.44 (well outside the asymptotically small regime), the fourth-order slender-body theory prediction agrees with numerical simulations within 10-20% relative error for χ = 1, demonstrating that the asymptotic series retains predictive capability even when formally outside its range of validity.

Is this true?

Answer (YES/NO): NO